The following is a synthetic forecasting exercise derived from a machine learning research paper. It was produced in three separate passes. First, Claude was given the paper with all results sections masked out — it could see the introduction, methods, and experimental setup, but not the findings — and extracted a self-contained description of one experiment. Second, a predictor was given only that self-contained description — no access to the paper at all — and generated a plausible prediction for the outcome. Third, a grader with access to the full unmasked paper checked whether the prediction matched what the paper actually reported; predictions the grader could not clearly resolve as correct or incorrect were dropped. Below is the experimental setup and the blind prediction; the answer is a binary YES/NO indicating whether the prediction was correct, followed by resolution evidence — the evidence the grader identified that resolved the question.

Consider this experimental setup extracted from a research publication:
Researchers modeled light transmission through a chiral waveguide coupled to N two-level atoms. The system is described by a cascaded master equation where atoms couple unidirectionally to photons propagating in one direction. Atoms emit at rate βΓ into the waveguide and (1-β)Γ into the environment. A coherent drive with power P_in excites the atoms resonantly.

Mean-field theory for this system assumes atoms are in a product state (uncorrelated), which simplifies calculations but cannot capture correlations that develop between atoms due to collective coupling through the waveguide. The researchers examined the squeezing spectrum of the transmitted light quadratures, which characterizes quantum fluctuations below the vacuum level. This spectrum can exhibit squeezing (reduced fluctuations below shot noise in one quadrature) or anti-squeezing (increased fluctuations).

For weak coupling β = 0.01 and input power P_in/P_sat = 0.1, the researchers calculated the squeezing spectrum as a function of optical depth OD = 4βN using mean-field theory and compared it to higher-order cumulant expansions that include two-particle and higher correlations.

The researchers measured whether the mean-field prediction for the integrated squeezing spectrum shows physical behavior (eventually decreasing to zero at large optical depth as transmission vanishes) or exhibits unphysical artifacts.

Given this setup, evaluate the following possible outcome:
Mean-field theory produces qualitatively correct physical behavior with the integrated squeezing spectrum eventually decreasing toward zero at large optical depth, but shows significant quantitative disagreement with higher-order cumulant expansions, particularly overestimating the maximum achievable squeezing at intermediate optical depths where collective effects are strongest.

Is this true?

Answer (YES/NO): NO